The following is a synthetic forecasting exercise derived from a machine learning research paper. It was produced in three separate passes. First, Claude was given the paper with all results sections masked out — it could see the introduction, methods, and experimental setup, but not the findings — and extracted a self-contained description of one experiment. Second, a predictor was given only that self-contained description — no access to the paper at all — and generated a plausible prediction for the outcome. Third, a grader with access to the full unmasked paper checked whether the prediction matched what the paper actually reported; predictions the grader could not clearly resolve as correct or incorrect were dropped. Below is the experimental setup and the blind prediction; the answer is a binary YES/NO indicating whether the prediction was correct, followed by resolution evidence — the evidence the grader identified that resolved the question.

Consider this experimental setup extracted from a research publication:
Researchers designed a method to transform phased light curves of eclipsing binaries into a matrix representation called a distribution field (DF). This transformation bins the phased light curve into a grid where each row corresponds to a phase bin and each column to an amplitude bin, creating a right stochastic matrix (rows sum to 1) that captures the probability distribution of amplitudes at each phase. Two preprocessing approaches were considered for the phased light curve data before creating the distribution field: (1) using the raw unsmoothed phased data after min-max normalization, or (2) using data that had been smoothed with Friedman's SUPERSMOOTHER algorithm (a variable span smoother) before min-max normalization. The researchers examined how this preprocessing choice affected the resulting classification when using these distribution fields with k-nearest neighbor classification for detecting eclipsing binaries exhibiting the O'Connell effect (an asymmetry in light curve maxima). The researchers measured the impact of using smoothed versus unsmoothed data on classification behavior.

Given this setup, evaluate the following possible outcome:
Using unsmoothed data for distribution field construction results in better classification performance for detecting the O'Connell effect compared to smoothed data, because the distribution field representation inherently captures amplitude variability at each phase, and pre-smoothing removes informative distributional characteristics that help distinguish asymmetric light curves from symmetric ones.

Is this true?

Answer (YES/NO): NO